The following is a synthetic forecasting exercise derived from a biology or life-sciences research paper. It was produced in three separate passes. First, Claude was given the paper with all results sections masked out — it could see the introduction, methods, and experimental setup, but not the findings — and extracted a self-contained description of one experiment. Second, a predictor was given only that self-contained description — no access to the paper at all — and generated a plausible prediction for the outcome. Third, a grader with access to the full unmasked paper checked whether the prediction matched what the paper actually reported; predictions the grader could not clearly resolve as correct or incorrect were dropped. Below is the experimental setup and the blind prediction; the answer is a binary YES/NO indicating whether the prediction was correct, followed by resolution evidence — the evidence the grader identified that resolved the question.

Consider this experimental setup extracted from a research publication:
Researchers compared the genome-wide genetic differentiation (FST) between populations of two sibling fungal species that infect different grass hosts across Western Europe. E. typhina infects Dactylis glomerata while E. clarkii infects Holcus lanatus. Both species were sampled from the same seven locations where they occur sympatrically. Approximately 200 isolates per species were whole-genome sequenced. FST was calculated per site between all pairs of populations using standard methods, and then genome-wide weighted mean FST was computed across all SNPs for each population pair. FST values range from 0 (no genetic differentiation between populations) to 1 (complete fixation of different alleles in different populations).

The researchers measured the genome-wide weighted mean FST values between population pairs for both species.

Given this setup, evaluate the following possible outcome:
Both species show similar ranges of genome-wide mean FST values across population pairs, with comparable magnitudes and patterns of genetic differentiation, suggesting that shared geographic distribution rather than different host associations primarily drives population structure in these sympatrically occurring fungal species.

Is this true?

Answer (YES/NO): NO